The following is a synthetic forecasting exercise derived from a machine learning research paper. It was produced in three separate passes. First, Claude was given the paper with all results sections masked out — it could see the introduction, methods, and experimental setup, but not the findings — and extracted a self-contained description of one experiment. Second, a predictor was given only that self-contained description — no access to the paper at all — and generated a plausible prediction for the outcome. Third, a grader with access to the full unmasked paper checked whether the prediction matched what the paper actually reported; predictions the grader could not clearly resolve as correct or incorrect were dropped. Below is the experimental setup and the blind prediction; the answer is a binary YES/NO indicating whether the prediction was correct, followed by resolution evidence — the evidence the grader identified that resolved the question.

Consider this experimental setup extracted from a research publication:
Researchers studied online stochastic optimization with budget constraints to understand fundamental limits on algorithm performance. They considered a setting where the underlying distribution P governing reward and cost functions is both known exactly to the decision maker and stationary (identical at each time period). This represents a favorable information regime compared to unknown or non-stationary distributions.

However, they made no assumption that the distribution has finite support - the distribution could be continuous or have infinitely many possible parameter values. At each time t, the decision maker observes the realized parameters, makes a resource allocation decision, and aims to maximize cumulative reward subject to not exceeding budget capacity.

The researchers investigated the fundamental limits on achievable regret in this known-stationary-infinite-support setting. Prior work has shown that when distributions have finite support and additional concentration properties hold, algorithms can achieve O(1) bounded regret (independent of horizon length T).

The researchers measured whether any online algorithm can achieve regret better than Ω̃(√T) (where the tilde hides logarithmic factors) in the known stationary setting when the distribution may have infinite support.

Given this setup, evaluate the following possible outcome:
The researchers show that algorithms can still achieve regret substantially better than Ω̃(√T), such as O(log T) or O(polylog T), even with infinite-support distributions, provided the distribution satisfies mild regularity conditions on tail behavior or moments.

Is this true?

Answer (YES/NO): NO